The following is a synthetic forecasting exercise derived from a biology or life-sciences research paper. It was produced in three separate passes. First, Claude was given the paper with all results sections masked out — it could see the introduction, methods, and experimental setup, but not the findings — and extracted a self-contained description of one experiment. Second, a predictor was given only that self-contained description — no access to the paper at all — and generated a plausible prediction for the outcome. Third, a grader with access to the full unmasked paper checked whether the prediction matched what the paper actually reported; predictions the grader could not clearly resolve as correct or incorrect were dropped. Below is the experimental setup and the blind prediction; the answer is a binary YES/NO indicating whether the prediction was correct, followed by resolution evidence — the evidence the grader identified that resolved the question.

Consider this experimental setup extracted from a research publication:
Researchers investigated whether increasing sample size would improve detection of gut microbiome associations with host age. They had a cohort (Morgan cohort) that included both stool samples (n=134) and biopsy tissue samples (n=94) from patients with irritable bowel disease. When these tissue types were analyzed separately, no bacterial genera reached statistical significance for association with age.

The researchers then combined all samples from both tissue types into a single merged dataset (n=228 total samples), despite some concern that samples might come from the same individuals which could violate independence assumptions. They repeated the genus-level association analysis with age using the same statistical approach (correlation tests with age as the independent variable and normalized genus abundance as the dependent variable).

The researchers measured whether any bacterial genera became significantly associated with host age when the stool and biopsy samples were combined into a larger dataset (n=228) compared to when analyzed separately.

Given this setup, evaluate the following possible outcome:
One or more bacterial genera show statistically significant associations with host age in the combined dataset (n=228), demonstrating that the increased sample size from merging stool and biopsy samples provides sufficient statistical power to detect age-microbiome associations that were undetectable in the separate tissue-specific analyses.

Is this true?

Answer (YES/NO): YES